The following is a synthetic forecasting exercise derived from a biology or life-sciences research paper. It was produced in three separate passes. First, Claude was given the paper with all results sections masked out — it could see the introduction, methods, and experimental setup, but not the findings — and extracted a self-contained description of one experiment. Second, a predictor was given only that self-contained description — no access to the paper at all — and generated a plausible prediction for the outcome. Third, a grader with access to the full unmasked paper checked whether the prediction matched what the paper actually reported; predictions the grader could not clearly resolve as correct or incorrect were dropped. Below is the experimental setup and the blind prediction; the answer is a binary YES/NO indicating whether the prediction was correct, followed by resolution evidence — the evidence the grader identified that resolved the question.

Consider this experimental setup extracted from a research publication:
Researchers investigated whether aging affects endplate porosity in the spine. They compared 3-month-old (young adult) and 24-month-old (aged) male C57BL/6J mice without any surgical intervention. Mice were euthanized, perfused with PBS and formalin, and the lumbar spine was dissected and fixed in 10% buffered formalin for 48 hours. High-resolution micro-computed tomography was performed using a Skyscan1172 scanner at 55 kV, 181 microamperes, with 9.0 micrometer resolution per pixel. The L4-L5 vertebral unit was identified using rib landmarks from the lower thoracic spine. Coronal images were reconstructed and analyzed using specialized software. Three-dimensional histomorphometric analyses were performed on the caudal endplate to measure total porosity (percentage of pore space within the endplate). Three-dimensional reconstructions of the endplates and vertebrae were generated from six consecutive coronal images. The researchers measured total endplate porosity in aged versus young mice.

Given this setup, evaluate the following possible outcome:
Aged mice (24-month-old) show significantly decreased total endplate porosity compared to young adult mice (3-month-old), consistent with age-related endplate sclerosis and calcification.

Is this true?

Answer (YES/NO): NO